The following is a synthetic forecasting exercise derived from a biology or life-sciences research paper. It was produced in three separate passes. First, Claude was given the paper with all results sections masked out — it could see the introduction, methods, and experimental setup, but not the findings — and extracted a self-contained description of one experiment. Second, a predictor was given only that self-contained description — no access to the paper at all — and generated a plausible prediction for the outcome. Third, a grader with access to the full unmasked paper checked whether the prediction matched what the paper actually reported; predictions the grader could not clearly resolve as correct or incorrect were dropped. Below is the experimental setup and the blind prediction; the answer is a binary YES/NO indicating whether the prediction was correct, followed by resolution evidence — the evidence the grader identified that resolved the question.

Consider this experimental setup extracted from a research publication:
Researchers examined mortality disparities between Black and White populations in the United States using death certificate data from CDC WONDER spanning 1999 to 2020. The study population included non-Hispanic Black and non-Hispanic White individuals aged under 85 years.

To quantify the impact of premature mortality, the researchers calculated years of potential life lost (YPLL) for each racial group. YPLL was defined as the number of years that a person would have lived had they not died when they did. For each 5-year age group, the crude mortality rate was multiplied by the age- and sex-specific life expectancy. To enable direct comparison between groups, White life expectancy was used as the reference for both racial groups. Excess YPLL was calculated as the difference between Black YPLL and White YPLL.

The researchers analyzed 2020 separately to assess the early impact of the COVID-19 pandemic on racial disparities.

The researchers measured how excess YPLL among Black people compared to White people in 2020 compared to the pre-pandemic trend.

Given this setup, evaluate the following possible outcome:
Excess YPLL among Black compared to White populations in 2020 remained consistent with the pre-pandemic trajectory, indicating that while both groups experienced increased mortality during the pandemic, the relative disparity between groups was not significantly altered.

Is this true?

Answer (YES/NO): NO